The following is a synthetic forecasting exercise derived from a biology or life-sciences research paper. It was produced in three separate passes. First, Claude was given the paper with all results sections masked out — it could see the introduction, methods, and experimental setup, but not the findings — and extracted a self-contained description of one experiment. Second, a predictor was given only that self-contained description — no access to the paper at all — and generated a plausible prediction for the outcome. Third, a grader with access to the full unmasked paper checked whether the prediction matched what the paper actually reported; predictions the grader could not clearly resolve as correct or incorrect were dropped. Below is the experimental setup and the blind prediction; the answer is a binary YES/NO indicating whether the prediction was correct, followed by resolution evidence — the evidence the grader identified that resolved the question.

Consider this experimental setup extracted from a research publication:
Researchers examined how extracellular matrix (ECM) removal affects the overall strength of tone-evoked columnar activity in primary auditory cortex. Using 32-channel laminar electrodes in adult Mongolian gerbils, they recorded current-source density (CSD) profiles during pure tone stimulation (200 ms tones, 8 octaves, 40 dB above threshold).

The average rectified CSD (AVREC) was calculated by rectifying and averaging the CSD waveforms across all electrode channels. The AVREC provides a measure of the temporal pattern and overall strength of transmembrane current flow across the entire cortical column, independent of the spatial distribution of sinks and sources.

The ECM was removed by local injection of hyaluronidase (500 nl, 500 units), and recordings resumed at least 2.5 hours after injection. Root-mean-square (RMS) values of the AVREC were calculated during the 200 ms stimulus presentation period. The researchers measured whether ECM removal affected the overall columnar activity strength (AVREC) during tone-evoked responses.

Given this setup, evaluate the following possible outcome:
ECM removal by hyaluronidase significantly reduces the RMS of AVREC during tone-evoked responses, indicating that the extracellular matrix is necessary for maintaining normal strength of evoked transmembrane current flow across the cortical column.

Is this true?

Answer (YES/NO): NO